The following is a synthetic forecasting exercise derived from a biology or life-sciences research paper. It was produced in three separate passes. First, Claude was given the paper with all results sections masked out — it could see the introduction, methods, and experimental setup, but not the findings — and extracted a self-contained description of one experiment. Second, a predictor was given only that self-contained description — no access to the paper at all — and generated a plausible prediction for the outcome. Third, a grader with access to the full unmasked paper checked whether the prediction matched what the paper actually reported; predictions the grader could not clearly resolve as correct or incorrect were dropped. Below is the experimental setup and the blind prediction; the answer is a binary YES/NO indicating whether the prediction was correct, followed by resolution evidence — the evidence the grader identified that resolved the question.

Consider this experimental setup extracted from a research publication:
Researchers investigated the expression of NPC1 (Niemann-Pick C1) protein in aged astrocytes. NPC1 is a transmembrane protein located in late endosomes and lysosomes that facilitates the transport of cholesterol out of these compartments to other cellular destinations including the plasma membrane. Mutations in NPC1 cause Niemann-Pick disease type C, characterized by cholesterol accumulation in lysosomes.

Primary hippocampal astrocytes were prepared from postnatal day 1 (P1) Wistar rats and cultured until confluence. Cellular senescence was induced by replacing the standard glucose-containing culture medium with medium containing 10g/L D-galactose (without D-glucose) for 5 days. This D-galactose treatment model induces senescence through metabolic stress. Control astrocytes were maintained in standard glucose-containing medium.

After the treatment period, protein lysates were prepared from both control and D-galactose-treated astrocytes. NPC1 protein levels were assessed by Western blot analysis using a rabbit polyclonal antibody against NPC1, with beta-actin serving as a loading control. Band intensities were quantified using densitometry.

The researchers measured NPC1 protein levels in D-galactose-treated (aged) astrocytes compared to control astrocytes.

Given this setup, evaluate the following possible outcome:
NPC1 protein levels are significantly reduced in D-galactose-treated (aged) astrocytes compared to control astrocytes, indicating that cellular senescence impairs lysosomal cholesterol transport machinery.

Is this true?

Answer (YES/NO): YES